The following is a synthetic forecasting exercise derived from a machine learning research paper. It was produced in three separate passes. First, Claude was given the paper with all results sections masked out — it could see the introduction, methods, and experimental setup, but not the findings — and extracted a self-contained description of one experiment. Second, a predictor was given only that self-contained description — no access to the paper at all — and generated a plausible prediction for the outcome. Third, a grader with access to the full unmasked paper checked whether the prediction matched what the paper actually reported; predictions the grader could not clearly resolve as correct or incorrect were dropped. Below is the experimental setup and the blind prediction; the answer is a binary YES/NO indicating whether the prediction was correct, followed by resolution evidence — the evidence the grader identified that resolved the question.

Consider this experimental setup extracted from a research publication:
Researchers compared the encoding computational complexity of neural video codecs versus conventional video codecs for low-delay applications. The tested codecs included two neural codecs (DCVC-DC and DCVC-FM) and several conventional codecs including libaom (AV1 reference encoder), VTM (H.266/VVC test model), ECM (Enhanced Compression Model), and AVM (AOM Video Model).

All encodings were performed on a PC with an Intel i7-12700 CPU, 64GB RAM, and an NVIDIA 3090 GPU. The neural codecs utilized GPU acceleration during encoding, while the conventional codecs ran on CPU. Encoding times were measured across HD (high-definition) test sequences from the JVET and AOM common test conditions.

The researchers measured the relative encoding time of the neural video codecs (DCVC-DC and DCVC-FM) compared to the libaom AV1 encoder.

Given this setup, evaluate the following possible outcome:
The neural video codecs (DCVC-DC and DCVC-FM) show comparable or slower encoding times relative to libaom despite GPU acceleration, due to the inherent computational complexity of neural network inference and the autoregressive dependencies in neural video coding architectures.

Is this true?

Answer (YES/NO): NO